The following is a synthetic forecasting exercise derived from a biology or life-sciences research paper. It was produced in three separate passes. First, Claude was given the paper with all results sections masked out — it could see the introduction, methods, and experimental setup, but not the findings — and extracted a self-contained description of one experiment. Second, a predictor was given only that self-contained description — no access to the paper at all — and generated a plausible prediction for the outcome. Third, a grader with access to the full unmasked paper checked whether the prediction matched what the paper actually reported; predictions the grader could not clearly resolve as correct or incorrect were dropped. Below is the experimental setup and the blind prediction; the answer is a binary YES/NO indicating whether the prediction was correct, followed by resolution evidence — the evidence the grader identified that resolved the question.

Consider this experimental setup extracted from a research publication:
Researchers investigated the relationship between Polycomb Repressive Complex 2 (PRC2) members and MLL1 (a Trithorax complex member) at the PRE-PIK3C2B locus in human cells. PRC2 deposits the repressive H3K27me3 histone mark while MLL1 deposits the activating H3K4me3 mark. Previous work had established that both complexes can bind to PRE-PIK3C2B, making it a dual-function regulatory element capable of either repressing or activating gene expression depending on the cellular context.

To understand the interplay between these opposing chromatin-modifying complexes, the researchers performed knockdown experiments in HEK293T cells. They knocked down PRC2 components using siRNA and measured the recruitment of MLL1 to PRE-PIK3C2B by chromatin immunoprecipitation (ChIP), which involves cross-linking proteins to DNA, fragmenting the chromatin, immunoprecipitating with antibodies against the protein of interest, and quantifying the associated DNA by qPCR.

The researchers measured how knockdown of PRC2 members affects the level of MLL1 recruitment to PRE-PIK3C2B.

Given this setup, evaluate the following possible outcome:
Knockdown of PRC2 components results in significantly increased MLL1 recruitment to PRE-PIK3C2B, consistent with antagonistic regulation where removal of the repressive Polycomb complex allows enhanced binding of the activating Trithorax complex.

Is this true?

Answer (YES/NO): YES